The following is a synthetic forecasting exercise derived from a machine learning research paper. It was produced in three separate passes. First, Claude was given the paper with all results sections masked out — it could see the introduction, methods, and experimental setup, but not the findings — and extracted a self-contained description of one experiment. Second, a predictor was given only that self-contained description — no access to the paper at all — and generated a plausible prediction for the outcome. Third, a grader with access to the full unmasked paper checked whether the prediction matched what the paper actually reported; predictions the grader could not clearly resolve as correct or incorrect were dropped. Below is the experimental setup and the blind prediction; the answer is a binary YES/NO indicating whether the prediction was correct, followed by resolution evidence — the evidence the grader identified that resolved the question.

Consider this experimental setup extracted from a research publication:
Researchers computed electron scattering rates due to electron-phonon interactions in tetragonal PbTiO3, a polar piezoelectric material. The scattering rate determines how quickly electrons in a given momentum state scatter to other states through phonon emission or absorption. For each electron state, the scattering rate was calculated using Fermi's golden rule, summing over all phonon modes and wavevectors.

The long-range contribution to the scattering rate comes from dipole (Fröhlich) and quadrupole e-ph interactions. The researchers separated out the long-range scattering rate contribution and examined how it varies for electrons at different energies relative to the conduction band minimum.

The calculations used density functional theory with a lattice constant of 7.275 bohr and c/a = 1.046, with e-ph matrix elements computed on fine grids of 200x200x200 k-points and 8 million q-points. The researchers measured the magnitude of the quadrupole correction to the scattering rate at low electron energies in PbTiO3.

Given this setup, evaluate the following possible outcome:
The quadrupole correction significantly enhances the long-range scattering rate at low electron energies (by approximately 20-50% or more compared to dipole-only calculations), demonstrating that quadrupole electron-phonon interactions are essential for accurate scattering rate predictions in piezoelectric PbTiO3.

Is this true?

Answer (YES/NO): NO